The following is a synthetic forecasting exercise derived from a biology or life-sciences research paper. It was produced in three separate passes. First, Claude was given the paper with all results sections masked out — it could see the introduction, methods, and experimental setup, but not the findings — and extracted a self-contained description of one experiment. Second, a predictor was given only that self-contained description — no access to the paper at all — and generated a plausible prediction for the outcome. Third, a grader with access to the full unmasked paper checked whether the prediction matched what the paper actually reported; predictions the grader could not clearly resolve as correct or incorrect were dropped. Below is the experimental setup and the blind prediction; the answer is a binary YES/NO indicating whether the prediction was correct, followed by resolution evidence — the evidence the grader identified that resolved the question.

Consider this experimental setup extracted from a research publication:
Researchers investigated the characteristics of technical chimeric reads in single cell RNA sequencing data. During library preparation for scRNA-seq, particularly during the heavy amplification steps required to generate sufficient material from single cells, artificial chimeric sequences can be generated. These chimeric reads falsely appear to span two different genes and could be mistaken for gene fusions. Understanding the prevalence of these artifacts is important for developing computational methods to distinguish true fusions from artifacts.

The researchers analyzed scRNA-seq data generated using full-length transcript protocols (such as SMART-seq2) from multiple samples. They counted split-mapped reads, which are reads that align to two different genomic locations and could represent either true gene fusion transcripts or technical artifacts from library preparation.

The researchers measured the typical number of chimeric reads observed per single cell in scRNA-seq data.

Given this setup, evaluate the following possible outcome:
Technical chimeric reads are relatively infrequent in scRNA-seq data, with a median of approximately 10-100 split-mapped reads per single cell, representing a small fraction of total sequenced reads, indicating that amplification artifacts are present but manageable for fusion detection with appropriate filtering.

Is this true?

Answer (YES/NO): NO